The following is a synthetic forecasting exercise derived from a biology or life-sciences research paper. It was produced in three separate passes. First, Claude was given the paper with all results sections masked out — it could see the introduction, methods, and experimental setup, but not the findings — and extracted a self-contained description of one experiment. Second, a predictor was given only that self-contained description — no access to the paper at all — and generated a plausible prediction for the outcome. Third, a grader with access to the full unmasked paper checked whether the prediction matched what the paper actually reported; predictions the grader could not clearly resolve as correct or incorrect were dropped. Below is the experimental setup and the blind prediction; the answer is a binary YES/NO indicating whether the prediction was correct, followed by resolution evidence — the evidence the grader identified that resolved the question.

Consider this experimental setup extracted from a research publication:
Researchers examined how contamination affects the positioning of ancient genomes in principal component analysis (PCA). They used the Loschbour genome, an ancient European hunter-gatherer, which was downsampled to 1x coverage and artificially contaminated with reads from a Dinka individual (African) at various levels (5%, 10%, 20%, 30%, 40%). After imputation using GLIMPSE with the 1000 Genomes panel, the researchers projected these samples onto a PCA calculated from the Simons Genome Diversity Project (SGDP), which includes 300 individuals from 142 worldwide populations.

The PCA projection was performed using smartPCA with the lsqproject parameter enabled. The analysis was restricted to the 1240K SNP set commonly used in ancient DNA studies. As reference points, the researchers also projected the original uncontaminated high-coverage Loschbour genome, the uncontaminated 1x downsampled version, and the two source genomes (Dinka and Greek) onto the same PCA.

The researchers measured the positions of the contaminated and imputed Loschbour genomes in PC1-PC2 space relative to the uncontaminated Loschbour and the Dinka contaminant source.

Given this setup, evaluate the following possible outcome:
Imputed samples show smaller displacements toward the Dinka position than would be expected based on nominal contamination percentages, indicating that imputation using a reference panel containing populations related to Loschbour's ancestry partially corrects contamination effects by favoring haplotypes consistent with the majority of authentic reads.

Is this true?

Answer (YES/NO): NO